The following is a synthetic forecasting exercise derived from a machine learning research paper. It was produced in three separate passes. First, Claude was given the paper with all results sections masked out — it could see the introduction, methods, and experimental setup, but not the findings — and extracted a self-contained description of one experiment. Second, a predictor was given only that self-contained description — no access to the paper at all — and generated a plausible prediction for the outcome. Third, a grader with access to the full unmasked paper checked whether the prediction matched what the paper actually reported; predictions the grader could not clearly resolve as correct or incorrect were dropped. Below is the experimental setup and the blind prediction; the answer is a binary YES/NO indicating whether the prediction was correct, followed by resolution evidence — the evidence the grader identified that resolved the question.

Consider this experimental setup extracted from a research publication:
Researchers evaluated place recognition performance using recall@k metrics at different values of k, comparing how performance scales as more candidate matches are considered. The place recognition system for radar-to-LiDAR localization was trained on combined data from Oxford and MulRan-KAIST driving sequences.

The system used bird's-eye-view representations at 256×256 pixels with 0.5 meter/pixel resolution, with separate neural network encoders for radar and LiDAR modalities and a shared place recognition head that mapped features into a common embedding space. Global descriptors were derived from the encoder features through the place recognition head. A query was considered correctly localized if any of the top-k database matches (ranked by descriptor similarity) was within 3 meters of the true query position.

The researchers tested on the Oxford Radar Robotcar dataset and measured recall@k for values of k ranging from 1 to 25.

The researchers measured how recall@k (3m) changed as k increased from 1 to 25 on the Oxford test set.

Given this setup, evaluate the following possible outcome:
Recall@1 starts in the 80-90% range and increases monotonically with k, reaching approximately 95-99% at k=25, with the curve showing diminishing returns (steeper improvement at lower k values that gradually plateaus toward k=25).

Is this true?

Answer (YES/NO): NO